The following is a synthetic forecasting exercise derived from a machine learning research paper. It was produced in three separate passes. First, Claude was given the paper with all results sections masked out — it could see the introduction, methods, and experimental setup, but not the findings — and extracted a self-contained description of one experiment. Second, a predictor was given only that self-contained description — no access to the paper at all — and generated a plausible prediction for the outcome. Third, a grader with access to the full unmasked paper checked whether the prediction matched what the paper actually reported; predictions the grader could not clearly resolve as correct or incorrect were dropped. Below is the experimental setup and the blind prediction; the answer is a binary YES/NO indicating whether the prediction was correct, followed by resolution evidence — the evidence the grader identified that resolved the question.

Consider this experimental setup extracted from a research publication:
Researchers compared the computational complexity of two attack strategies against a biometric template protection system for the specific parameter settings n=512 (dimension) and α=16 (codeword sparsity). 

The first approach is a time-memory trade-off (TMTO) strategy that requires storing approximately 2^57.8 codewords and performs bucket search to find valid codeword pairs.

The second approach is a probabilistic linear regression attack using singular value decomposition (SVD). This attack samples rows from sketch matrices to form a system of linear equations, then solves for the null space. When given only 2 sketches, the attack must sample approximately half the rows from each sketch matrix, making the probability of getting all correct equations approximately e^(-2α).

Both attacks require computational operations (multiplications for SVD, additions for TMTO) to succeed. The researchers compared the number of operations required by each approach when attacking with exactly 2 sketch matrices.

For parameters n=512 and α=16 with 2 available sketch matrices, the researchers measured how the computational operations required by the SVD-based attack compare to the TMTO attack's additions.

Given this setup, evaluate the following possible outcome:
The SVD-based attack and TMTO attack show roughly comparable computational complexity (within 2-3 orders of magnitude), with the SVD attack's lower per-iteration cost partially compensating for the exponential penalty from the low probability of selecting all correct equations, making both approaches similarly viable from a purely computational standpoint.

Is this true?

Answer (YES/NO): YES